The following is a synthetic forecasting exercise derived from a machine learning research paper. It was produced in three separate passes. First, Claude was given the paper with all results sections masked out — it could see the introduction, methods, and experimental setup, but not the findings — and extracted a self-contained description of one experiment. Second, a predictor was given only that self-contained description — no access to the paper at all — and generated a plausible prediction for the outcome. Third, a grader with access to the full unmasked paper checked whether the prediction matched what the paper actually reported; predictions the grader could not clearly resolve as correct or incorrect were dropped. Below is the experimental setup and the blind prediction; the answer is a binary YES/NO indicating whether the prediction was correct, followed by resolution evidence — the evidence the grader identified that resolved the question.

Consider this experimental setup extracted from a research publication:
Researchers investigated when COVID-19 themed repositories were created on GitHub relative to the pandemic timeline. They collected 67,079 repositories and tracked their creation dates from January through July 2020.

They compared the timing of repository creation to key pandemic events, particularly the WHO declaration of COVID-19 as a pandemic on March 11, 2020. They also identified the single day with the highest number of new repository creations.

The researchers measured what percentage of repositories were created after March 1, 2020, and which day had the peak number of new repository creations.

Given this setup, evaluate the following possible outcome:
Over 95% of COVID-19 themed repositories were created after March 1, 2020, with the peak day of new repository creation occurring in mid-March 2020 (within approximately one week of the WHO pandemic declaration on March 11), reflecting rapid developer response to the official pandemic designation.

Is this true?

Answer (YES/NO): NO